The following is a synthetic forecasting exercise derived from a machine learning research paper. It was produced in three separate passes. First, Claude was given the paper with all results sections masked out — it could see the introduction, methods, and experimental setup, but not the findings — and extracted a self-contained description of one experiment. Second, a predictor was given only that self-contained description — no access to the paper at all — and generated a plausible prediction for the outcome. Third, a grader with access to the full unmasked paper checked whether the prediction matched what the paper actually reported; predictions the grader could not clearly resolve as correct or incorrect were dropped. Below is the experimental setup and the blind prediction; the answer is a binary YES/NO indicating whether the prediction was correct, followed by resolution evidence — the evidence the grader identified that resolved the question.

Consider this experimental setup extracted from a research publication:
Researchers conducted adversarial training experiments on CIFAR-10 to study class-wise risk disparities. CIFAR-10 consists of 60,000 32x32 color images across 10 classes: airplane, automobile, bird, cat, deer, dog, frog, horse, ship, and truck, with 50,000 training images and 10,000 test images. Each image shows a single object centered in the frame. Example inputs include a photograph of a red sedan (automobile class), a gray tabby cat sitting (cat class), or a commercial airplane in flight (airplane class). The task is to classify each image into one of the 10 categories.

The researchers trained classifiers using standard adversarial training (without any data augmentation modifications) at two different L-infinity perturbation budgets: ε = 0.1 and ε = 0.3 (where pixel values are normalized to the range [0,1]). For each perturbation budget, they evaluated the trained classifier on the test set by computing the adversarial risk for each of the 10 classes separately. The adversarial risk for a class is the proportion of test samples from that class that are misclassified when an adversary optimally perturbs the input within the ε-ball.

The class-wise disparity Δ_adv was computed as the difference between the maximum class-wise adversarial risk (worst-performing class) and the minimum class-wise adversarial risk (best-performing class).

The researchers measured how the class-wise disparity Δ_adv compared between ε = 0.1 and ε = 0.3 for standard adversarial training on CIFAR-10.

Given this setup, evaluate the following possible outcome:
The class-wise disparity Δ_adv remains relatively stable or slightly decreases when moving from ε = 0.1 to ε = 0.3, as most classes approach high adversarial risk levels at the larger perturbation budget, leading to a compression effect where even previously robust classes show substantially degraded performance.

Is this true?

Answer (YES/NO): NO